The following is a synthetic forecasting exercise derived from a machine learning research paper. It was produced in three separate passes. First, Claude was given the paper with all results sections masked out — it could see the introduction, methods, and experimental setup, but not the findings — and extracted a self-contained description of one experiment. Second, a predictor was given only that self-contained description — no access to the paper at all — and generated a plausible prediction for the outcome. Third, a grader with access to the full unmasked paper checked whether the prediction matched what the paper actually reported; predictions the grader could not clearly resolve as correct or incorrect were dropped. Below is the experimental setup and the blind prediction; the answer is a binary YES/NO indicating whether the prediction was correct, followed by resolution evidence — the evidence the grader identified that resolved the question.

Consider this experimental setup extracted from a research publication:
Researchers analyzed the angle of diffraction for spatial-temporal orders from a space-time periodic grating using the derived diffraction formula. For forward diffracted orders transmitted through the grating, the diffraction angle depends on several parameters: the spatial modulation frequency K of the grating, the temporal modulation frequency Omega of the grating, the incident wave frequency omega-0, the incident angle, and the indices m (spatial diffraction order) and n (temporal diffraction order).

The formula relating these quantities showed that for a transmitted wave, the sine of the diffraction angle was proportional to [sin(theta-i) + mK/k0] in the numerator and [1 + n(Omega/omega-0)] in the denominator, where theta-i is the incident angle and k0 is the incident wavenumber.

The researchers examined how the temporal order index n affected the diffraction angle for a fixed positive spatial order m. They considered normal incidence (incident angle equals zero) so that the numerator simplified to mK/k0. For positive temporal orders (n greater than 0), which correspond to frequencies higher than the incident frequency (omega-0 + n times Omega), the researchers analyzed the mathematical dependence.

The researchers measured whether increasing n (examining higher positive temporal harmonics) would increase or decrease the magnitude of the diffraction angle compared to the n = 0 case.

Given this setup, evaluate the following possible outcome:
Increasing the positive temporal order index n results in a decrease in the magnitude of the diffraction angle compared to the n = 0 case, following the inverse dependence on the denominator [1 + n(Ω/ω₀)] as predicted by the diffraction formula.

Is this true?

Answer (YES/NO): YES